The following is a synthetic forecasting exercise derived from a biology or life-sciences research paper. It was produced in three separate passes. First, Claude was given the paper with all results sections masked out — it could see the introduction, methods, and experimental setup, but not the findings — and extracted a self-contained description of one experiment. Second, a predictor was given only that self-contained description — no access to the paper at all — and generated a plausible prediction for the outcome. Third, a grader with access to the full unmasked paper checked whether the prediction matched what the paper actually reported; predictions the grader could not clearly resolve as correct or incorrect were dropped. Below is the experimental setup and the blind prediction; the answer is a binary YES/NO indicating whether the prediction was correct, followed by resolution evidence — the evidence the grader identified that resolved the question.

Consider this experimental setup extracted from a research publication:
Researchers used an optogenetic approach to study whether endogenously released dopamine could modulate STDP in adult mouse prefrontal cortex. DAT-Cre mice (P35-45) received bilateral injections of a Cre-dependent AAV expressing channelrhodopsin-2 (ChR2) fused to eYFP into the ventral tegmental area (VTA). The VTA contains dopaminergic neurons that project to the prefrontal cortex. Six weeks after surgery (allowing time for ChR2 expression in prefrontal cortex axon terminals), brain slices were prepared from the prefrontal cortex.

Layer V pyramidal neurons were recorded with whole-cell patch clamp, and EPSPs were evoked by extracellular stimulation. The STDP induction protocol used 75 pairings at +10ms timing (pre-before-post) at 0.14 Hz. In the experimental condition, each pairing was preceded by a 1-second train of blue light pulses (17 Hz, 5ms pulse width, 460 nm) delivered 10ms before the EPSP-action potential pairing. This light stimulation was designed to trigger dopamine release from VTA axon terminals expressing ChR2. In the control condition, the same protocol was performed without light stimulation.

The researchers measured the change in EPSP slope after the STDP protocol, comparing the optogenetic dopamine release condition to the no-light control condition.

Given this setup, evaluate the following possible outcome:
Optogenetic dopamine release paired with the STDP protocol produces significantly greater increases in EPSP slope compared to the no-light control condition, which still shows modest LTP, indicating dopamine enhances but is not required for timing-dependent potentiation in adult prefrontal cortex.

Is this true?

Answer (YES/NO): NO